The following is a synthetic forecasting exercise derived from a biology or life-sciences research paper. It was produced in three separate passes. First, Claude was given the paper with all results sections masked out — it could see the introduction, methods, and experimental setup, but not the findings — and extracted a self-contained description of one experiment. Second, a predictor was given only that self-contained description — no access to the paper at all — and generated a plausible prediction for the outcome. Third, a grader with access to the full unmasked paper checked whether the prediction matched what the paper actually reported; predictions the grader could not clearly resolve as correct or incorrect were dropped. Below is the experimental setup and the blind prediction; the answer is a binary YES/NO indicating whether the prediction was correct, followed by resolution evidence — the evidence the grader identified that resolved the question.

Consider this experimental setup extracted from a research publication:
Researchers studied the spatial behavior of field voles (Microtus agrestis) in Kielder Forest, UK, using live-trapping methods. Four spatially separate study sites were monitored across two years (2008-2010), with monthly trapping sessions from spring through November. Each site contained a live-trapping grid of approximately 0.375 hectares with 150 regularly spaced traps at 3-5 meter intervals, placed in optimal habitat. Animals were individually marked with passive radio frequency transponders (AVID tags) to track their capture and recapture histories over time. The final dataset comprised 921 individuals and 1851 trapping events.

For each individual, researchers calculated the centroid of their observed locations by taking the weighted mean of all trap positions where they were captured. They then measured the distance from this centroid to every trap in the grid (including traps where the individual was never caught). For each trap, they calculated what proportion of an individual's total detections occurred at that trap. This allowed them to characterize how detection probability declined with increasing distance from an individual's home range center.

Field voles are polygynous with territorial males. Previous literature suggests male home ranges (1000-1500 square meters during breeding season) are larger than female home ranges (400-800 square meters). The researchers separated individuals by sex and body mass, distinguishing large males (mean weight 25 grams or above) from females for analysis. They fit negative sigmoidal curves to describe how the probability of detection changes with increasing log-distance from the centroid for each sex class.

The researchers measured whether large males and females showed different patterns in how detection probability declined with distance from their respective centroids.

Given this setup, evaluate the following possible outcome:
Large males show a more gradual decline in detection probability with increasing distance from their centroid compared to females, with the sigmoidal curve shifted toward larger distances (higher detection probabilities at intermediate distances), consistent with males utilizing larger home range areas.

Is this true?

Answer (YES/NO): YES